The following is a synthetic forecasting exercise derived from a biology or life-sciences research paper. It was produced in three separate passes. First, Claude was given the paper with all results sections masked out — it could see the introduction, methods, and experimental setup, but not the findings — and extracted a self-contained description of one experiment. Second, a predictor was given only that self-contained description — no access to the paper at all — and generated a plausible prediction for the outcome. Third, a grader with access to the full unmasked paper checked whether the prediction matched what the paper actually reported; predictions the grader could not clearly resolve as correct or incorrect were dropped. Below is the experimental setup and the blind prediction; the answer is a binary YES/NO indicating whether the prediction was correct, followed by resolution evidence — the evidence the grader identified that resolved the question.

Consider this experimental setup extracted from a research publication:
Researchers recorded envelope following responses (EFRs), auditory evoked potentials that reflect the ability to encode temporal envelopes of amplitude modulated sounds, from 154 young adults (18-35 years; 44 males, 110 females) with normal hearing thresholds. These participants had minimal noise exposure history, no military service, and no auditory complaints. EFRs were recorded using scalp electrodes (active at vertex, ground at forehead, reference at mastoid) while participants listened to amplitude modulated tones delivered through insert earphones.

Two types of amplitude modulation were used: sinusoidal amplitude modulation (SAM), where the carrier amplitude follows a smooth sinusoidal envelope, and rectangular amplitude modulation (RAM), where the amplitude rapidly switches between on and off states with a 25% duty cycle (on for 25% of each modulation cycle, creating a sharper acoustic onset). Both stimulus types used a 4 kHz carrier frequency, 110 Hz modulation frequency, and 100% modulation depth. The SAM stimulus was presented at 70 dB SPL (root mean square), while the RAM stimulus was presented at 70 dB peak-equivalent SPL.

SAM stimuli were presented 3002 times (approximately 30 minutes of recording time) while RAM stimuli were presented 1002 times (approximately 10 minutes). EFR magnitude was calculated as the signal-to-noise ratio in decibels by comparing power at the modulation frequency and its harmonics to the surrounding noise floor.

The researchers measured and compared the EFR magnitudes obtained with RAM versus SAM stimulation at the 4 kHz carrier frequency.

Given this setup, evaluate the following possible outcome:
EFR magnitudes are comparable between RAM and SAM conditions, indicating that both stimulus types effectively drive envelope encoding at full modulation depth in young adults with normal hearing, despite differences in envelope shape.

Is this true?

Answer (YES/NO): NO